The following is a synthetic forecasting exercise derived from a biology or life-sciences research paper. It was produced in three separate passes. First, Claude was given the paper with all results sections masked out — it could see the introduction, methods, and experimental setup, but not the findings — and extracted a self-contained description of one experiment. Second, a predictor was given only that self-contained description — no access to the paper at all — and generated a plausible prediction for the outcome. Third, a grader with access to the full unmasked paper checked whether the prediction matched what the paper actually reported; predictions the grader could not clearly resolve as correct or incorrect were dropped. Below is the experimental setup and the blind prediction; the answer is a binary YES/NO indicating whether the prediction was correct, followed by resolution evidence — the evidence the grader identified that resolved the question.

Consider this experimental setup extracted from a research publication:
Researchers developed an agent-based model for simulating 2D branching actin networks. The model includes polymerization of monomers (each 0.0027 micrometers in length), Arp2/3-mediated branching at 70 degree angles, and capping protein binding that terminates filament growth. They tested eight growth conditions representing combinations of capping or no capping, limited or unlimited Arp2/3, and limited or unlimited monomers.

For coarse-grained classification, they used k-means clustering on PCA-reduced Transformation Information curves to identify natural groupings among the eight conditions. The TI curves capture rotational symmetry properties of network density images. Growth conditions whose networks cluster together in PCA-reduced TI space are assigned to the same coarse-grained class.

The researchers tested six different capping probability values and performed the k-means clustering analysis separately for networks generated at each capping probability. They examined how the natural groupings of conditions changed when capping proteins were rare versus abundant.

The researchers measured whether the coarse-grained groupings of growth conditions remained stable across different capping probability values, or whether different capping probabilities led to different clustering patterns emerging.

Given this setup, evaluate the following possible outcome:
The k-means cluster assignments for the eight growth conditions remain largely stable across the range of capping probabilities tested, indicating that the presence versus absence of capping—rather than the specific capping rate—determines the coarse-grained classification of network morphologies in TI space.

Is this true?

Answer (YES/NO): NO